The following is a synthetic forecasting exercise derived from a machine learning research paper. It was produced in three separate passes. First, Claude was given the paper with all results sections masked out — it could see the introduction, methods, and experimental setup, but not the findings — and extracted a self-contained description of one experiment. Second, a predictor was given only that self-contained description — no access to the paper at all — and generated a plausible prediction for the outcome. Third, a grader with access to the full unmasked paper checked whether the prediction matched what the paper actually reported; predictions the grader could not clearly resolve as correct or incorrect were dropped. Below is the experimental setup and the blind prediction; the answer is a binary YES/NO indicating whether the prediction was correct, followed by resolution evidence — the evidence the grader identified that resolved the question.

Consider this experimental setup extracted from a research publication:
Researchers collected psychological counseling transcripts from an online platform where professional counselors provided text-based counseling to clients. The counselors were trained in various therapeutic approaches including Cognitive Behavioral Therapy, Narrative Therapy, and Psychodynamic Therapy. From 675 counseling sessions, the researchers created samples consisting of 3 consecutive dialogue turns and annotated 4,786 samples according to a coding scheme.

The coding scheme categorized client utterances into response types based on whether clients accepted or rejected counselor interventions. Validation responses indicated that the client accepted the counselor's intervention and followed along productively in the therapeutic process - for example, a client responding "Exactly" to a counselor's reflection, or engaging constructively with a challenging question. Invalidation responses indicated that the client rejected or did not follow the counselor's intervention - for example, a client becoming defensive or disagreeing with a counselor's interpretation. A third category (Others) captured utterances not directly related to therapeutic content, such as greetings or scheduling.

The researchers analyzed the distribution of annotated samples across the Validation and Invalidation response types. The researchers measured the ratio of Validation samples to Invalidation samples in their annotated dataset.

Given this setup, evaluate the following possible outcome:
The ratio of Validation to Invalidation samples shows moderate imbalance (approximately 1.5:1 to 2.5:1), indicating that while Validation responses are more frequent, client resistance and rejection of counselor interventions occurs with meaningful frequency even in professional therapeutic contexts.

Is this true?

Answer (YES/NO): NO